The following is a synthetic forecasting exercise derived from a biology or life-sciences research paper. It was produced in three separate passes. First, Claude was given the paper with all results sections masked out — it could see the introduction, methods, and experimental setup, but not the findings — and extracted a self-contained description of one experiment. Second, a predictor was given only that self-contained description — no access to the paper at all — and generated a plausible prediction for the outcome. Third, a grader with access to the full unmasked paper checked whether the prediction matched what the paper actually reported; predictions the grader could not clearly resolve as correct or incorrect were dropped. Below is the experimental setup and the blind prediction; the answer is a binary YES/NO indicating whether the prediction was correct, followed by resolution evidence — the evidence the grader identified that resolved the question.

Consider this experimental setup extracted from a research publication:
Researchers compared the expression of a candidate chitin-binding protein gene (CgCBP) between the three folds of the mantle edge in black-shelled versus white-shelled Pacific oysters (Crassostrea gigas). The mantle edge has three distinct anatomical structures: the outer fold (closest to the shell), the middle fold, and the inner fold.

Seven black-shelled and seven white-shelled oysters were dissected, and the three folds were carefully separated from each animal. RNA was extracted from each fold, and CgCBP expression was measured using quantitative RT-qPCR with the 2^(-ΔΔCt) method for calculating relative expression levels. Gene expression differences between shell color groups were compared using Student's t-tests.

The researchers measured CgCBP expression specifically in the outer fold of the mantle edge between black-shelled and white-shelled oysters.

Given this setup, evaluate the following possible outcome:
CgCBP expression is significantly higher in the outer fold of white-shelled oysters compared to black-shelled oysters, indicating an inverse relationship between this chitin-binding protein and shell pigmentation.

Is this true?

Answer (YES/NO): NO